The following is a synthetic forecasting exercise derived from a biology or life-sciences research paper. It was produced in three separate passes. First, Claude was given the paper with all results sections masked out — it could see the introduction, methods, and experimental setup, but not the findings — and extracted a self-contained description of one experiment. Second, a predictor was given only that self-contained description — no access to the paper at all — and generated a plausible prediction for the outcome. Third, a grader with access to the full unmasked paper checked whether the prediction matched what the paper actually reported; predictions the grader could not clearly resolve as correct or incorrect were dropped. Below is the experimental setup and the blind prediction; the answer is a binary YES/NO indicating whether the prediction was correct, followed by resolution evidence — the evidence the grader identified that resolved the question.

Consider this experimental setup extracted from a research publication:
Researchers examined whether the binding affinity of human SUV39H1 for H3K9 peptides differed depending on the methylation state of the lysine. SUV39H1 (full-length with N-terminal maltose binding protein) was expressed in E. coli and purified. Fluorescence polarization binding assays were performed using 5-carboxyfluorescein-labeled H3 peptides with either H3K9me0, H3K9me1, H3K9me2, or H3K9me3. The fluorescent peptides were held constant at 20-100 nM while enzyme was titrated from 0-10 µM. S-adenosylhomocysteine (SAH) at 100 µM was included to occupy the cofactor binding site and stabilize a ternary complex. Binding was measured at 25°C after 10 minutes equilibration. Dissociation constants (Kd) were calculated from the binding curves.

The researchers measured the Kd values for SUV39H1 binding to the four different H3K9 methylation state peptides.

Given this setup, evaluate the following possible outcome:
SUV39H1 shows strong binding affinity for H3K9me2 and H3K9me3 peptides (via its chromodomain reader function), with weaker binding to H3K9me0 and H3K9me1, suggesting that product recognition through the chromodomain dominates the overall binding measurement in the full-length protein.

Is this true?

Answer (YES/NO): NO